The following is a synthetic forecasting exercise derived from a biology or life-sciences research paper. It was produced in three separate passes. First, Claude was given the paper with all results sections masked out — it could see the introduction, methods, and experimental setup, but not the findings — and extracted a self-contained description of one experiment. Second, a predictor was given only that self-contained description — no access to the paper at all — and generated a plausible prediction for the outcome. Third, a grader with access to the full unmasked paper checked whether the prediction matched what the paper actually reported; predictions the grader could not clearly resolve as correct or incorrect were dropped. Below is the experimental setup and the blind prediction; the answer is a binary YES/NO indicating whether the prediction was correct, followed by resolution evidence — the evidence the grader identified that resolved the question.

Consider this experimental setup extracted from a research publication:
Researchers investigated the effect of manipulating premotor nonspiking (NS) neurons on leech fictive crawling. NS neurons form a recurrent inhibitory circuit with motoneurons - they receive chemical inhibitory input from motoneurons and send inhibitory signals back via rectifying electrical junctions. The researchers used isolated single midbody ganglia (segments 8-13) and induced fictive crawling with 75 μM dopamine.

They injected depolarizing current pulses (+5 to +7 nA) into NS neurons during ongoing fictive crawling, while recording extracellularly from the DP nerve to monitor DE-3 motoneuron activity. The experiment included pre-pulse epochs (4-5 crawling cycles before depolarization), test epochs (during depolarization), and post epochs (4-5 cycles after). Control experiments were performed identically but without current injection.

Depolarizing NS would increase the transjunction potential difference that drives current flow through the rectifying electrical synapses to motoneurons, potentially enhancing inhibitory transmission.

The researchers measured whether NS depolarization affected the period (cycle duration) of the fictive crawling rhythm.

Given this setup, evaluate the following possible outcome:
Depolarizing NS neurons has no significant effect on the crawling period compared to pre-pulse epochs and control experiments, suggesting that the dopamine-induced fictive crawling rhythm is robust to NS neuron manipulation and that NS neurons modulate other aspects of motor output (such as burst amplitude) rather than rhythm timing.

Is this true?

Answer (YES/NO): YES